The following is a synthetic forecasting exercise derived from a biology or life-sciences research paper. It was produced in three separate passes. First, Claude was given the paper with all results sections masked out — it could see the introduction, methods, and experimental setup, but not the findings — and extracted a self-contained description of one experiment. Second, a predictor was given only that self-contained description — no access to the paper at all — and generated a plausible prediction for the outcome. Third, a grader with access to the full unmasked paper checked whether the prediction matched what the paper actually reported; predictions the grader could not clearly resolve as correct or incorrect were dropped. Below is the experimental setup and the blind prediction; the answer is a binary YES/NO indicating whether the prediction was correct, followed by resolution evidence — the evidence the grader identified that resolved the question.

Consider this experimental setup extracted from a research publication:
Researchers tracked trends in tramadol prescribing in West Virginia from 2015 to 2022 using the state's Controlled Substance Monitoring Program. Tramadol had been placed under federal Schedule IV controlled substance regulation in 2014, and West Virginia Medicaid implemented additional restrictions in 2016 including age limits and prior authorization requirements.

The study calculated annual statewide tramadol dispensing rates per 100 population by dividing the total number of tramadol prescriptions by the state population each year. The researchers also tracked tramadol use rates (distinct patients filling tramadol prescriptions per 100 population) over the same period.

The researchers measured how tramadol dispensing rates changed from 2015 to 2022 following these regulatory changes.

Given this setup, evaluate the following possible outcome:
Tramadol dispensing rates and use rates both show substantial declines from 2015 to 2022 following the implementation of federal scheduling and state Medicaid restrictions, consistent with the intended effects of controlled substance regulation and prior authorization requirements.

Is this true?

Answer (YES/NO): YES